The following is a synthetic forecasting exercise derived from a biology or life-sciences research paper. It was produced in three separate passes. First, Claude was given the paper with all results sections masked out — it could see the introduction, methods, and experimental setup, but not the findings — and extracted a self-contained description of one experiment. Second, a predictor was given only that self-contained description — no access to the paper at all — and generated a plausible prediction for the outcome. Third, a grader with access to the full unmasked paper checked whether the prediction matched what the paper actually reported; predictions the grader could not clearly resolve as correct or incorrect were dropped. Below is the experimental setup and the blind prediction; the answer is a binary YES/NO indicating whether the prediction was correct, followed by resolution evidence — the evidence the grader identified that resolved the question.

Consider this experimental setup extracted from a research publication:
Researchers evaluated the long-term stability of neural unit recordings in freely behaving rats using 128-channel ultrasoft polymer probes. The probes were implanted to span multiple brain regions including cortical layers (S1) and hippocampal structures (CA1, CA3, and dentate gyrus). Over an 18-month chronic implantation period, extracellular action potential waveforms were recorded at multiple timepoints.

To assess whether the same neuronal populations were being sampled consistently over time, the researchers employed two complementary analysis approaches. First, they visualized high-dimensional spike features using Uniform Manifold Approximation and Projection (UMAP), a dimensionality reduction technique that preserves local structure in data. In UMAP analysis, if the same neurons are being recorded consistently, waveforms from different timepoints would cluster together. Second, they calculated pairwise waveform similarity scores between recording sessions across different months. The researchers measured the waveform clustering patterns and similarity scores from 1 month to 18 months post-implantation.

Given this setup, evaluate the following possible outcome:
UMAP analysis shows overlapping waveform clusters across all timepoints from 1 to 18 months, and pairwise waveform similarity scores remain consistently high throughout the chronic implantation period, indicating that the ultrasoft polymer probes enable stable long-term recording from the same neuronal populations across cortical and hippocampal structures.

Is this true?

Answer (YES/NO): YES